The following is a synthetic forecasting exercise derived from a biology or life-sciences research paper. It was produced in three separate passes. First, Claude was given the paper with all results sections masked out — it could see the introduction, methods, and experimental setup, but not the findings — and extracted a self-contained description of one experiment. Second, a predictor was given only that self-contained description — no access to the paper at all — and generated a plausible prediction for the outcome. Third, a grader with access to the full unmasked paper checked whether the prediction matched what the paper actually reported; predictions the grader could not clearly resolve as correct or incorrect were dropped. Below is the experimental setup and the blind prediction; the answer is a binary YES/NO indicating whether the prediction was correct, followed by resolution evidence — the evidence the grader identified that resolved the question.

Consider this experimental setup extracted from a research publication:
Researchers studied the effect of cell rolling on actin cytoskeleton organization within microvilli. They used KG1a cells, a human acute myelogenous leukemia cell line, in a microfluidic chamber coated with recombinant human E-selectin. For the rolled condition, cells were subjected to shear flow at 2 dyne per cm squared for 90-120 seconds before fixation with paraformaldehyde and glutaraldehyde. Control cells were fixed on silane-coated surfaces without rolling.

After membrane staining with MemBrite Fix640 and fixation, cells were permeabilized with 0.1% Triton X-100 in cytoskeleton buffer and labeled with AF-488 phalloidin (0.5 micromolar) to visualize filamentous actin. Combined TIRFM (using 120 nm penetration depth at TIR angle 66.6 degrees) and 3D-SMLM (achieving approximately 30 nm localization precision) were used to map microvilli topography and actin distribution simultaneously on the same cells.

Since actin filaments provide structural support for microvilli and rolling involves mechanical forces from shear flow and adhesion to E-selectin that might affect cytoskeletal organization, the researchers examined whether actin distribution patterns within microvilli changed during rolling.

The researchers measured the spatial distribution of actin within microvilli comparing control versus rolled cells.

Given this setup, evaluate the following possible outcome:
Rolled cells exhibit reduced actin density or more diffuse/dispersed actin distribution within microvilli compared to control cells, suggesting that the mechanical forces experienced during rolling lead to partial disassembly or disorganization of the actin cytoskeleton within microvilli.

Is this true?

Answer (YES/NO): NO